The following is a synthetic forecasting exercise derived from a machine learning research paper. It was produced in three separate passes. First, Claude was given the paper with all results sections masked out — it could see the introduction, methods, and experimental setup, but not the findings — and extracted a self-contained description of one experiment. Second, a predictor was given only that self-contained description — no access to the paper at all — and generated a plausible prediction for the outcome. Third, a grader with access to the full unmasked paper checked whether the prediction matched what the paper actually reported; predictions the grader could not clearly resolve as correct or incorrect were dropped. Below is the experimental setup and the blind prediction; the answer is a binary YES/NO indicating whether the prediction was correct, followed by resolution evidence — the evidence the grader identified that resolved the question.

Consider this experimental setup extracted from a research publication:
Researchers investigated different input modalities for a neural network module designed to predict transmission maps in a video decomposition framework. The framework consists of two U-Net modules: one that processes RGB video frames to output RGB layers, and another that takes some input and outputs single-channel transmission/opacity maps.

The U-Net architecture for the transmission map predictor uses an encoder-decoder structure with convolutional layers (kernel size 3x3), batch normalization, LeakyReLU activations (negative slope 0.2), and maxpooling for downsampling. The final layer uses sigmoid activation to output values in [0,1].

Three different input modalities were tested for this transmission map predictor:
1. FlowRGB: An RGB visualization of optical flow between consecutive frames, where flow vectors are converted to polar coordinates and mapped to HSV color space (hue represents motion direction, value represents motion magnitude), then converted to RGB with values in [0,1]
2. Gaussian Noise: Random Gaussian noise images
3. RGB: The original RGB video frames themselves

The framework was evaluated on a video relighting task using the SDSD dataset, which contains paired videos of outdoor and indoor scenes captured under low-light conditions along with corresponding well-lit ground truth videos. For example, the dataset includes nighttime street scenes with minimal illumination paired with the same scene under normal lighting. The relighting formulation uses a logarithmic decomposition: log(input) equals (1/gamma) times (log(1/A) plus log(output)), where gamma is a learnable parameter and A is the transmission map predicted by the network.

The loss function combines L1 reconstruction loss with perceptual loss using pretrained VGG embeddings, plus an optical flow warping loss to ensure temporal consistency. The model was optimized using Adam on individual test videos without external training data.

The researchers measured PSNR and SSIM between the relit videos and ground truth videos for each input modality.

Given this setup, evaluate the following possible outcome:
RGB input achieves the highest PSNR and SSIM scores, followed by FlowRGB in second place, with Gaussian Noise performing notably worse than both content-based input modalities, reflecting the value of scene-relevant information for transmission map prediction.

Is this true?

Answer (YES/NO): NO